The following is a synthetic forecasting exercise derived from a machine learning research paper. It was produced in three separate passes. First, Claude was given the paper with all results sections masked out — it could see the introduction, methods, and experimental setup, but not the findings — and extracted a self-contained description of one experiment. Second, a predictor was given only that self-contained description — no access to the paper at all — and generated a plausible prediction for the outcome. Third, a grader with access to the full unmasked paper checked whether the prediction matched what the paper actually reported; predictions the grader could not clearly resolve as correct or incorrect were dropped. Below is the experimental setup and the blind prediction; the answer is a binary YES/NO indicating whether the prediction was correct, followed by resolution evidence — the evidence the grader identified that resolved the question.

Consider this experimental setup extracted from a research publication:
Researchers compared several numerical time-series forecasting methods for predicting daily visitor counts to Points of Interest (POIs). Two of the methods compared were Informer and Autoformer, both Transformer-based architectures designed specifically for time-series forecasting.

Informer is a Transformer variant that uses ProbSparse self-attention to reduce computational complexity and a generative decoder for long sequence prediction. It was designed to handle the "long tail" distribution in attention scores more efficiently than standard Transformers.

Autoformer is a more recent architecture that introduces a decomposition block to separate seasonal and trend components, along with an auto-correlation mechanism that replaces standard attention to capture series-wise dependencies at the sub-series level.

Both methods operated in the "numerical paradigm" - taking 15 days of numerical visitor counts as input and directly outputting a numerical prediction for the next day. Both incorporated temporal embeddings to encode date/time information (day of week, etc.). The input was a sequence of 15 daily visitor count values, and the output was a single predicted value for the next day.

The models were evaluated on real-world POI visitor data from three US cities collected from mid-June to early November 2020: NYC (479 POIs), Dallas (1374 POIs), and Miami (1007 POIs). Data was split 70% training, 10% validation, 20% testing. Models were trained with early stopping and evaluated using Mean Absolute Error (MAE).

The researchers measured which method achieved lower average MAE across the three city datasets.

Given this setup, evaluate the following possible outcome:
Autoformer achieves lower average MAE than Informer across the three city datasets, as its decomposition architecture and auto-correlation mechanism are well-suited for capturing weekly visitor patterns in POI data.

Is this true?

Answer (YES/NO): NO